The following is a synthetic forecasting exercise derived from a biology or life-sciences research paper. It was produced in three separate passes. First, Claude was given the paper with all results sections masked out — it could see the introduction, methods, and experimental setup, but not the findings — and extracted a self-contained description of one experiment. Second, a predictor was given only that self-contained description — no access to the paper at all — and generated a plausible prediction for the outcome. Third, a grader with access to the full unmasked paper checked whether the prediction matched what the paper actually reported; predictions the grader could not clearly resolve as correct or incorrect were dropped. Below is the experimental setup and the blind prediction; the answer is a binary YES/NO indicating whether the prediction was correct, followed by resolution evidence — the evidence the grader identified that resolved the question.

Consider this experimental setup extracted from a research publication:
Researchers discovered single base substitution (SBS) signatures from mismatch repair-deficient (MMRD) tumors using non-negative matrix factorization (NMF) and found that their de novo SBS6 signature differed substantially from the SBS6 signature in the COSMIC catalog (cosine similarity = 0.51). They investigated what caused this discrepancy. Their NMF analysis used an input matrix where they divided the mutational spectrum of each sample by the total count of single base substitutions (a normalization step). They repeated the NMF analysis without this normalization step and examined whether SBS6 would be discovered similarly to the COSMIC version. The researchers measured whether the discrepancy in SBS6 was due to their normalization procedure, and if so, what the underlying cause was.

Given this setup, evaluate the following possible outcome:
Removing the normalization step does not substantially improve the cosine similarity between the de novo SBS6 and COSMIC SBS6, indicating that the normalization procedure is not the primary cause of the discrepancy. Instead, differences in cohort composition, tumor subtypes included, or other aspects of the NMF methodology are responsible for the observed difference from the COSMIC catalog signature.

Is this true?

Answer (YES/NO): NO